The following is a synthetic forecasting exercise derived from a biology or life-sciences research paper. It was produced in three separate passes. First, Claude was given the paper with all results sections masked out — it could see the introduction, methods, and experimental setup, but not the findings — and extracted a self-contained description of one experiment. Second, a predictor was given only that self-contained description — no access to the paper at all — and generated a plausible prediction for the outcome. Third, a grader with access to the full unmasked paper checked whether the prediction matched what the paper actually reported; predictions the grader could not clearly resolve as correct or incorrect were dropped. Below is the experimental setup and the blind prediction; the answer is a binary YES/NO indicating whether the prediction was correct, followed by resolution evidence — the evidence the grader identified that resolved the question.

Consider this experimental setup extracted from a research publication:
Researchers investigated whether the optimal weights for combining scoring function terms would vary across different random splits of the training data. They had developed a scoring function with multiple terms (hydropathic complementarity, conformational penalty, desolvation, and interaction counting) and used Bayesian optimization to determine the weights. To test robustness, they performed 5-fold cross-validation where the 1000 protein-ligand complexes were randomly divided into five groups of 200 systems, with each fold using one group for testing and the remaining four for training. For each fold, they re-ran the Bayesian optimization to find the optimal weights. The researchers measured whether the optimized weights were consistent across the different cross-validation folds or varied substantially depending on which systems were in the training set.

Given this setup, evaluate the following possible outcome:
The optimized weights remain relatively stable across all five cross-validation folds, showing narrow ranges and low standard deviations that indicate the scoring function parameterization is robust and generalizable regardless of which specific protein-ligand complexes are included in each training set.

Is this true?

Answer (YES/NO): YES